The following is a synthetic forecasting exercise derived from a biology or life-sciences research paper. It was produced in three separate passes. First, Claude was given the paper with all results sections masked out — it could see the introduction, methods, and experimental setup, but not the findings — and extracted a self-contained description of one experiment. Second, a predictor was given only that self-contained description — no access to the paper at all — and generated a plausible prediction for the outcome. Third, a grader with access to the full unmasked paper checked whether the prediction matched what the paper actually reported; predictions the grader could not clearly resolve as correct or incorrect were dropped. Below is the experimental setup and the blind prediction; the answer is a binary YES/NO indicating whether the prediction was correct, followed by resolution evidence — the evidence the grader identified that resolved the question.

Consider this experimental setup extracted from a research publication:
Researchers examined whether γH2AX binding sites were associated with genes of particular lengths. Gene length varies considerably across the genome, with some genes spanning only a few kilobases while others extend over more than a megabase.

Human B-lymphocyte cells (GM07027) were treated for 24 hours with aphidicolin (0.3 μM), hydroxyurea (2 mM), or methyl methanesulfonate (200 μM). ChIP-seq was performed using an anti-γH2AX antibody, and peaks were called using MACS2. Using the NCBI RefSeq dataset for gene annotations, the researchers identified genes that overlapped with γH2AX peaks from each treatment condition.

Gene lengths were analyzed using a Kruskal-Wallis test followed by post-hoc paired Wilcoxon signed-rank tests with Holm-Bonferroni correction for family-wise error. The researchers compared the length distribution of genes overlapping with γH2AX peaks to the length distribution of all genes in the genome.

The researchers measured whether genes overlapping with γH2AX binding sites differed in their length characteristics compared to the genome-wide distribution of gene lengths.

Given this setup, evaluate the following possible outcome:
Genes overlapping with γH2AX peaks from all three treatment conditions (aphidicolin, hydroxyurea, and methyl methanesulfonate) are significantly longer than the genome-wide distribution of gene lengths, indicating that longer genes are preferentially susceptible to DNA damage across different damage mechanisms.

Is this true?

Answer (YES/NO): YES